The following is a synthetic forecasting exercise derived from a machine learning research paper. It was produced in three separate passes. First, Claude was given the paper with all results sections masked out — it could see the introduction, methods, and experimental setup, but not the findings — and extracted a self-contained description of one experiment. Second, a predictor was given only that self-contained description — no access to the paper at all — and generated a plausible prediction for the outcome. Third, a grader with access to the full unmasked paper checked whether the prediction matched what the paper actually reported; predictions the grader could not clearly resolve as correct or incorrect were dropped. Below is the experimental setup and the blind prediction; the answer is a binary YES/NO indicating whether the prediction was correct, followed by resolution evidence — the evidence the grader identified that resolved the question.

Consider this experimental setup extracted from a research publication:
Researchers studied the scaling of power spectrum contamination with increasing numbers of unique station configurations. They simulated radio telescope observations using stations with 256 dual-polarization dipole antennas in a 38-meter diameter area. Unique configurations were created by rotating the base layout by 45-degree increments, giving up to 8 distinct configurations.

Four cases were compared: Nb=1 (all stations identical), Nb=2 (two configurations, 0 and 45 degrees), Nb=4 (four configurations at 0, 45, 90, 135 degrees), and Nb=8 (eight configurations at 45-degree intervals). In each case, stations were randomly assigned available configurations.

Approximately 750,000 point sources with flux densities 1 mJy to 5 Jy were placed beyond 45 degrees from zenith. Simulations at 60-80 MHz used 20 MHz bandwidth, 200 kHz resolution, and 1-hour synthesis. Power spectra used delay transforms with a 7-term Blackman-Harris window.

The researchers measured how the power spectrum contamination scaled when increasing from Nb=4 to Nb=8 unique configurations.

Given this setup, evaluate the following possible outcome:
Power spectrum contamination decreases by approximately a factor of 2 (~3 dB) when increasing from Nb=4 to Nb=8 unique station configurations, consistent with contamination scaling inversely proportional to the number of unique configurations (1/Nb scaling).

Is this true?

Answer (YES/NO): NO